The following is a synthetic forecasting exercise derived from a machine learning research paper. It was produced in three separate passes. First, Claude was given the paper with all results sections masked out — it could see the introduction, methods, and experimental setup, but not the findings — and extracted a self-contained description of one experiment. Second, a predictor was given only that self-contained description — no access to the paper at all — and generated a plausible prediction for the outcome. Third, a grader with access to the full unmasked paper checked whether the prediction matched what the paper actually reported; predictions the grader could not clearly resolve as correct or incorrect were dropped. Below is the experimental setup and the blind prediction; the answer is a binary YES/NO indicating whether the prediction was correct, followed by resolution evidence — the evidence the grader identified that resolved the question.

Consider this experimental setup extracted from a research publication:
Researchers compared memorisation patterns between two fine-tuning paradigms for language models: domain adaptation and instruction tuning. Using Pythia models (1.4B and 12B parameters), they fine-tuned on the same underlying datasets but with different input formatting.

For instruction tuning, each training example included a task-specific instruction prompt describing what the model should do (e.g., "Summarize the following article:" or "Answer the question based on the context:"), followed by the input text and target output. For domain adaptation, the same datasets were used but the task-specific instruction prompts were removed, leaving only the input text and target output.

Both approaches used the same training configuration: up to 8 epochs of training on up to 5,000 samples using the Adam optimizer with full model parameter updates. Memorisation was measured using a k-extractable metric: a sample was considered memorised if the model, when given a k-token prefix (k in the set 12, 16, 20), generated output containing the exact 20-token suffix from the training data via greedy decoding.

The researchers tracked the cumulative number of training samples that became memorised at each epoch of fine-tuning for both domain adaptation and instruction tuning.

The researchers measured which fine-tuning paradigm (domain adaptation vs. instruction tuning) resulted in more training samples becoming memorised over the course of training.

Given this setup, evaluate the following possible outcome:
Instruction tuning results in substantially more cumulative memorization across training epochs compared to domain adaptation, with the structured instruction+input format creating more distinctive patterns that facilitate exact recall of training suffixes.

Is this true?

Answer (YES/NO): YES